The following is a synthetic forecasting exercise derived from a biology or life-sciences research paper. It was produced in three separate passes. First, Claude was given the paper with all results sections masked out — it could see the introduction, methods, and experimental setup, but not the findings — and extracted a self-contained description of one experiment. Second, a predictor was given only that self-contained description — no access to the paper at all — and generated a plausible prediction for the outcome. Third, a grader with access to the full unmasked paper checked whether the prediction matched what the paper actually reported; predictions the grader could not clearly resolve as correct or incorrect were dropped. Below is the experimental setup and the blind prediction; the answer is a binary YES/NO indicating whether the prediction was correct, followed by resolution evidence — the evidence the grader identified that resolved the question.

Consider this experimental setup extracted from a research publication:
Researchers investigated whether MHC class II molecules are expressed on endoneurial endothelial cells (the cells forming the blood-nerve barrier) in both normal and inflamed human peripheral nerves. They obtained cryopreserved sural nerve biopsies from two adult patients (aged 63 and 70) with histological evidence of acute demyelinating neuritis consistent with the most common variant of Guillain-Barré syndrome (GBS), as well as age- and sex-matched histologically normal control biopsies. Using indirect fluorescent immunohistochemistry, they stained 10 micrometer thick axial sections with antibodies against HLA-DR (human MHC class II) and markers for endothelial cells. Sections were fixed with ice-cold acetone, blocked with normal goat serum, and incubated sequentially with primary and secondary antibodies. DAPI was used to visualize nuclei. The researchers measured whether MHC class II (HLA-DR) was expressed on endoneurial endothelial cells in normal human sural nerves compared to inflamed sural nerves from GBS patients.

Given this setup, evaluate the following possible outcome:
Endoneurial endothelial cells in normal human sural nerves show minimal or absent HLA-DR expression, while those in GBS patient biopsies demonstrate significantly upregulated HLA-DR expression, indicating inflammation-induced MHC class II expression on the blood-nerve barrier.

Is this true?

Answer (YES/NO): NO